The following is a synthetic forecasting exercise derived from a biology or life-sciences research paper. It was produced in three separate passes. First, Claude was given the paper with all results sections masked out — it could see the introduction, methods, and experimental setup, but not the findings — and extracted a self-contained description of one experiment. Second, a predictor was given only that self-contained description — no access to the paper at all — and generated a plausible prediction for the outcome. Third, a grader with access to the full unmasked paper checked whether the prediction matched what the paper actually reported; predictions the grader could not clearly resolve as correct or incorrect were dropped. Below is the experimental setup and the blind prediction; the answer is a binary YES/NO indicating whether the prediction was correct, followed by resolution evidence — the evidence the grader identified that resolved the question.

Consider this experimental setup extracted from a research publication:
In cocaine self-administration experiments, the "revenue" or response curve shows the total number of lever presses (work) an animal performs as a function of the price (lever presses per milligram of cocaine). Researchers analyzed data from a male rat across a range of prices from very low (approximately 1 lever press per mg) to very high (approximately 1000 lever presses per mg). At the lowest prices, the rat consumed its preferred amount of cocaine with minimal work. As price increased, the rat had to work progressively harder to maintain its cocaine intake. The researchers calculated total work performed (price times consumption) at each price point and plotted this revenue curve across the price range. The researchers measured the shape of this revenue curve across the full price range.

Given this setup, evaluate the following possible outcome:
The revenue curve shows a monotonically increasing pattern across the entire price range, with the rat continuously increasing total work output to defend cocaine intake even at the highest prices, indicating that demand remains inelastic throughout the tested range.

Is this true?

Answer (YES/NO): NO